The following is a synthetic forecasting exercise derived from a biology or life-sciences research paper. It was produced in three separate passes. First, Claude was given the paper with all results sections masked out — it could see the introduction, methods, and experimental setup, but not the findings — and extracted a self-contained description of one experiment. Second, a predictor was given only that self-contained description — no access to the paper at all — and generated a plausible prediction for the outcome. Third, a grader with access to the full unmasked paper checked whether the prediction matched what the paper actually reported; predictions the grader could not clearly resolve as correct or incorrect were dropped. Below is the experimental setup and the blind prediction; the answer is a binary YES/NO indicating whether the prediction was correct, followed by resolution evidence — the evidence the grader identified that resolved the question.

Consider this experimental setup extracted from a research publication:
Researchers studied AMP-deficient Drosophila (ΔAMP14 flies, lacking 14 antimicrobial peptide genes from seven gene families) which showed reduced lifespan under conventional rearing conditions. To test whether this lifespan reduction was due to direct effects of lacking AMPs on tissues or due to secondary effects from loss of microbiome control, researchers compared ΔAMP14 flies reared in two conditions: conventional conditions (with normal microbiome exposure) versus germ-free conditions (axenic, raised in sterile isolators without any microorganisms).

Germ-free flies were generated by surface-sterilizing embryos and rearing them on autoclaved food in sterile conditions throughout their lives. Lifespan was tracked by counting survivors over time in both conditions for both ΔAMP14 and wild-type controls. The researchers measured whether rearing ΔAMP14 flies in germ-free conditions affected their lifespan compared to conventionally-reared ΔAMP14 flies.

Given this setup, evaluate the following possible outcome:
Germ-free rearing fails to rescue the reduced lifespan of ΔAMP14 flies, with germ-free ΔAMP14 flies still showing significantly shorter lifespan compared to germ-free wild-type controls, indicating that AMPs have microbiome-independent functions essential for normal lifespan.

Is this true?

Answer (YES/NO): NO